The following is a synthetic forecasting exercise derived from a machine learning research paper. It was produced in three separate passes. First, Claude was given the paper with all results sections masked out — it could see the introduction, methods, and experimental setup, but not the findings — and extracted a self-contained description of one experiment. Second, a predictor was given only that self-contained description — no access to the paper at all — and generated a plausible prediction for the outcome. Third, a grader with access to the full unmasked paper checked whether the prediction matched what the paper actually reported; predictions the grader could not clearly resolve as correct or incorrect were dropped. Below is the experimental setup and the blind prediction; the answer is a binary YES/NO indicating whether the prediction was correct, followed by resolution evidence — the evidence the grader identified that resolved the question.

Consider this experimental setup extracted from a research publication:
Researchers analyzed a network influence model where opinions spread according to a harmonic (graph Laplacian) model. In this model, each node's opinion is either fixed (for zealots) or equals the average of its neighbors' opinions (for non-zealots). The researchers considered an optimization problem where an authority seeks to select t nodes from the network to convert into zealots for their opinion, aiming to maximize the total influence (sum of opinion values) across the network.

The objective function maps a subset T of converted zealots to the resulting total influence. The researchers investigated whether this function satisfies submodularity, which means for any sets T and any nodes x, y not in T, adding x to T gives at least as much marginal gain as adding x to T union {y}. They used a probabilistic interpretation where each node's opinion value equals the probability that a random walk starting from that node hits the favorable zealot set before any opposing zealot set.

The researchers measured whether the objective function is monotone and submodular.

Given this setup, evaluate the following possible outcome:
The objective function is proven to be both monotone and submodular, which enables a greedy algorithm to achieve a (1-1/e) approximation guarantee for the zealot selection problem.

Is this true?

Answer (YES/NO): YES